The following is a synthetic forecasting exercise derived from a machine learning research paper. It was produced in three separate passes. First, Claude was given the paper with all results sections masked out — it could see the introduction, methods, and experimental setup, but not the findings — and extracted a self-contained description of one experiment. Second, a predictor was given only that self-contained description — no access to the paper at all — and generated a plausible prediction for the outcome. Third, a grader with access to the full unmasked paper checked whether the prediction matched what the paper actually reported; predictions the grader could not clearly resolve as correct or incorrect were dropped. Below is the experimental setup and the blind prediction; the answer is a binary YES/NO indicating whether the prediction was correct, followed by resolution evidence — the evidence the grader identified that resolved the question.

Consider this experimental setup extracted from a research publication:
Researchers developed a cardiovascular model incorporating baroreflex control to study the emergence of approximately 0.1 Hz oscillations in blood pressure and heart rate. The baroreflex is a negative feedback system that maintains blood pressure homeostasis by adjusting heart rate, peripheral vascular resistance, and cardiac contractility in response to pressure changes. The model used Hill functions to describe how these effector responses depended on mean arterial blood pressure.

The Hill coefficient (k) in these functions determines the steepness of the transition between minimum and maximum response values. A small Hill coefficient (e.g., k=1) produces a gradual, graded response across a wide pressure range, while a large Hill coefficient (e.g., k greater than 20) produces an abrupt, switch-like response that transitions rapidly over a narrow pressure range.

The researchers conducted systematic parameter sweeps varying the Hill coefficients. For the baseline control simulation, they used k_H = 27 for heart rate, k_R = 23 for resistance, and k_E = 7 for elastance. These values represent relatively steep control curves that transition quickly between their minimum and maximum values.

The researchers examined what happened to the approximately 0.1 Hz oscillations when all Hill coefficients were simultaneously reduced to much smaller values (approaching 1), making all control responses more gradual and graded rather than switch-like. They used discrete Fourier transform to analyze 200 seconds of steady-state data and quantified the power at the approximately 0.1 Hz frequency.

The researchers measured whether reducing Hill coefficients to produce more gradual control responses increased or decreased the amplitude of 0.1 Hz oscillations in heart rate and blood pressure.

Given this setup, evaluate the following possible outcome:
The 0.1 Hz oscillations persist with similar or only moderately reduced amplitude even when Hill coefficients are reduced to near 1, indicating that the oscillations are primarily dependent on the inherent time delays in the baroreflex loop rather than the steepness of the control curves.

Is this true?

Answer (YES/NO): NO